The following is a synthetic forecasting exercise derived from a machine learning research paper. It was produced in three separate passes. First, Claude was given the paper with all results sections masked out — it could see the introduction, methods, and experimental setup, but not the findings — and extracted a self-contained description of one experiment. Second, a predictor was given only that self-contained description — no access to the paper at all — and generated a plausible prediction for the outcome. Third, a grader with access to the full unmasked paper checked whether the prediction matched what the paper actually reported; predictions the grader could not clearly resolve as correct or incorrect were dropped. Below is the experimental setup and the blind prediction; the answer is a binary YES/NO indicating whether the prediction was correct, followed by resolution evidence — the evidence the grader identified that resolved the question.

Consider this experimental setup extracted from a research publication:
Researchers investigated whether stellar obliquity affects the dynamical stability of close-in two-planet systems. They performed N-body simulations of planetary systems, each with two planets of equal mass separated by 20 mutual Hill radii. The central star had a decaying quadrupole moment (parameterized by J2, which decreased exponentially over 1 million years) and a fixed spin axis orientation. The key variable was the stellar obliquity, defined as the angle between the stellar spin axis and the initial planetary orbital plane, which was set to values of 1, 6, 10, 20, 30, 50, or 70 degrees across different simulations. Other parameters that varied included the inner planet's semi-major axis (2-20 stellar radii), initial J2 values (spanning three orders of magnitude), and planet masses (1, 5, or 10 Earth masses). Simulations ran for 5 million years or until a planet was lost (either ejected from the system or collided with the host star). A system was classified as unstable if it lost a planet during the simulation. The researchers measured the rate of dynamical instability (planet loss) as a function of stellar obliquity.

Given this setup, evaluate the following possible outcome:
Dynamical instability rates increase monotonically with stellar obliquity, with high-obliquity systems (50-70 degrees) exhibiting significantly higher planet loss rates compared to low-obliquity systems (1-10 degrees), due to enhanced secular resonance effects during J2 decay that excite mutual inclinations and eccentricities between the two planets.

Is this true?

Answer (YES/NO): NO